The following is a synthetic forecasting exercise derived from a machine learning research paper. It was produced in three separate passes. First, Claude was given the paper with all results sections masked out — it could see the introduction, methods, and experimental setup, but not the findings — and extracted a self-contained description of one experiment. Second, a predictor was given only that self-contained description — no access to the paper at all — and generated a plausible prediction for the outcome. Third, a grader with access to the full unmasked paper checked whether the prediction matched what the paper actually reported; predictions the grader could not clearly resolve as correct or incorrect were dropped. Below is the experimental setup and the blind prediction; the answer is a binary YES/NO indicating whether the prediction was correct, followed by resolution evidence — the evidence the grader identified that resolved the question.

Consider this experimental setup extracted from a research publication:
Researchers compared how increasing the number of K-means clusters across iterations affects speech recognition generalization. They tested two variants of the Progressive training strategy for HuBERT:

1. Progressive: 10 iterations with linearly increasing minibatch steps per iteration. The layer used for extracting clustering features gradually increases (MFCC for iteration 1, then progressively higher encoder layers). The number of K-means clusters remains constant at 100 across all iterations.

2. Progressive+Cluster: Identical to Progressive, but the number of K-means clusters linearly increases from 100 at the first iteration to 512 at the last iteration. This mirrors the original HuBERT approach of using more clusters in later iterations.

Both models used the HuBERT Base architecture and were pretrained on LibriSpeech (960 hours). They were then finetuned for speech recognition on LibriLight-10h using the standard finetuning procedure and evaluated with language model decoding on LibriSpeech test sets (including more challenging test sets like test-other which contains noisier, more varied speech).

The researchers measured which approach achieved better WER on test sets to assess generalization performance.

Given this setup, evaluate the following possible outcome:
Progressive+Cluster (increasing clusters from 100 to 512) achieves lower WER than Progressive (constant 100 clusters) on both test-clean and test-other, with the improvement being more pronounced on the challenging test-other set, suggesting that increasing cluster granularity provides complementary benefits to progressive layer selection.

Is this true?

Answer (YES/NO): NO